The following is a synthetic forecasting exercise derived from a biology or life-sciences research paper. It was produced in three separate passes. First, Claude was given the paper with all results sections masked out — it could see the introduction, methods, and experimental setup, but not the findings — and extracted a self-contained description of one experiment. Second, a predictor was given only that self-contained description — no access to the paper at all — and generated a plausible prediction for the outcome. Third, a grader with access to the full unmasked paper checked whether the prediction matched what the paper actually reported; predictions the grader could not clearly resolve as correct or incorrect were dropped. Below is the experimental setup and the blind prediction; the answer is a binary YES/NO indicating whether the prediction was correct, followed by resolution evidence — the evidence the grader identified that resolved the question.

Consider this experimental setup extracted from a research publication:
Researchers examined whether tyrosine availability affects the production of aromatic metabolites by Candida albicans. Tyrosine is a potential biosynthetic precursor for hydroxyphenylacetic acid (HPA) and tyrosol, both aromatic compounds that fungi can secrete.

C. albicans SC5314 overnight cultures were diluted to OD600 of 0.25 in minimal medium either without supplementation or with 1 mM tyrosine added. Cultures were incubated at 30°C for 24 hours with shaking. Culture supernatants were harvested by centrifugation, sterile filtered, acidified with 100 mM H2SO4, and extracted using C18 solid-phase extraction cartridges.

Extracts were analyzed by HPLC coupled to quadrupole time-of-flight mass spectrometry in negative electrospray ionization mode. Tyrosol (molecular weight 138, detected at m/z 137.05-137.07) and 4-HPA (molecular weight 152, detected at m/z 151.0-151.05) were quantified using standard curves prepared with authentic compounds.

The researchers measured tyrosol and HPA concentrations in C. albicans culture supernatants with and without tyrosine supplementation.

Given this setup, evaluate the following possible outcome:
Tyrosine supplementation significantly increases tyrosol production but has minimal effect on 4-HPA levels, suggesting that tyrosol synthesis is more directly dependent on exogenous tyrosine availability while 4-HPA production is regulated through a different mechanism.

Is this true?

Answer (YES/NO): NO